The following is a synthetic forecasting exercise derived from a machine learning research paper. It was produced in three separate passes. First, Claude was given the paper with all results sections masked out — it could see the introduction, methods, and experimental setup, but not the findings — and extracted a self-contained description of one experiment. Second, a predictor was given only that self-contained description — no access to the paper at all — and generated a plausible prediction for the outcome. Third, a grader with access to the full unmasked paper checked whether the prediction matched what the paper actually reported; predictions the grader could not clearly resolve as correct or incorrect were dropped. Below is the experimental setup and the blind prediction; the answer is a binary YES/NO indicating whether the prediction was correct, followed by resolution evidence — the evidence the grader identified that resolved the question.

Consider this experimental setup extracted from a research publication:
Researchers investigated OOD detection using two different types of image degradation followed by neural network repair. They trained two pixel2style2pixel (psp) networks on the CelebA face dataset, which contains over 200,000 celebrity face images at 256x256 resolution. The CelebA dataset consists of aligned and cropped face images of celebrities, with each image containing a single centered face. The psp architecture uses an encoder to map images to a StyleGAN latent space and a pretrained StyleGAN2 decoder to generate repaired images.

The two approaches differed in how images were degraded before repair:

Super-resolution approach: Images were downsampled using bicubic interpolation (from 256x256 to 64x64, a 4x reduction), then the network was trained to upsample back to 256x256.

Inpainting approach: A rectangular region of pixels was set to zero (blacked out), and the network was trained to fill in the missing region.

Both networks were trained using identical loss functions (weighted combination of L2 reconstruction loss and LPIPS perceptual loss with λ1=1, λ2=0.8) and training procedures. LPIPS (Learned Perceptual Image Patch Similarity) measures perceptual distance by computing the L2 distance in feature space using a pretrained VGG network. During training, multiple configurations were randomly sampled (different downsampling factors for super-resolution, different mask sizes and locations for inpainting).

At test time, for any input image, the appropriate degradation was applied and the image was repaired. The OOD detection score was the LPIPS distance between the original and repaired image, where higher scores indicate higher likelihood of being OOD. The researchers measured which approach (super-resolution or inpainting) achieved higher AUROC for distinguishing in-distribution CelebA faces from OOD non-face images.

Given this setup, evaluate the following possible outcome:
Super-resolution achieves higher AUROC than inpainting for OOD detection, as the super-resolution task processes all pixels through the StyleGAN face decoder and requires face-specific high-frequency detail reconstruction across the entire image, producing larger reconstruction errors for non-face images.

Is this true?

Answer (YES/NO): YES